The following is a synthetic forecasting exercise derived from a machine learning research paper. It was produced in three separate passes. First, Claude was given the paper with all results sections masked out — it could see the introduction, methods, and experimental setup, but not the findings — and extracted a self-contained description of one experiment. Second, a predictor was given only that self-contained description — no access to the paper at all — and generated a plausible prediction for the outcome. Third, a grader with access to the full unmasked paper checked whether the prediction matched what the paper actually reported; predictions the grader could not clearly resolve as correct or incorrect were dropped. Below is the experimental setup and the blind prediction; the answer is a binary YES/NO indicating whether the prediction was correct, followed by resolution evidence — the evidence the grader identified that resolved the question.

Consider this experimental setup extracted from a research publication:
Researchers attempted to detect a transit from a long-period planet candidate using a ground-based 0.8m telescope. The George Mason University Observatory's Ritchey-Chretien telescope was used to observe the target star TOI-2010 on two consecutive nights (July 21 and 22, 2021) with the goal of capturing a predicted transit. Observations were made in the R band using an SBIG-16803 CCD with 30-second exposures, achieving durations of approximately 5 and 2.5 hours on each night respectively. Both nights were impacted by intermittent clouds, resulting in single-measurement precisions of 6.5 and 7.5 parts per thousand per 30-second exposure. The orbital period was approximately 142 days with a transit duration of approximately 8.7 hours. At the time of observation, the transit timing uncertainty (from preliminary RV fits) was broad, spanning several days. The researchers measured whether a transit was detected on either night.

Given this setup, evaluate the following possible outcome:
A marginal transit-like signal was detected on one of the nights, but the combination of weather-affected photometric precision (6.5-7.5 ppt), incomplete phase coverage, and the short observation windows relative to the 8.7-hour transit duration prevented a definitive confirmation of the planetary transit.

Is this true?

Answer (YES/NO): NO